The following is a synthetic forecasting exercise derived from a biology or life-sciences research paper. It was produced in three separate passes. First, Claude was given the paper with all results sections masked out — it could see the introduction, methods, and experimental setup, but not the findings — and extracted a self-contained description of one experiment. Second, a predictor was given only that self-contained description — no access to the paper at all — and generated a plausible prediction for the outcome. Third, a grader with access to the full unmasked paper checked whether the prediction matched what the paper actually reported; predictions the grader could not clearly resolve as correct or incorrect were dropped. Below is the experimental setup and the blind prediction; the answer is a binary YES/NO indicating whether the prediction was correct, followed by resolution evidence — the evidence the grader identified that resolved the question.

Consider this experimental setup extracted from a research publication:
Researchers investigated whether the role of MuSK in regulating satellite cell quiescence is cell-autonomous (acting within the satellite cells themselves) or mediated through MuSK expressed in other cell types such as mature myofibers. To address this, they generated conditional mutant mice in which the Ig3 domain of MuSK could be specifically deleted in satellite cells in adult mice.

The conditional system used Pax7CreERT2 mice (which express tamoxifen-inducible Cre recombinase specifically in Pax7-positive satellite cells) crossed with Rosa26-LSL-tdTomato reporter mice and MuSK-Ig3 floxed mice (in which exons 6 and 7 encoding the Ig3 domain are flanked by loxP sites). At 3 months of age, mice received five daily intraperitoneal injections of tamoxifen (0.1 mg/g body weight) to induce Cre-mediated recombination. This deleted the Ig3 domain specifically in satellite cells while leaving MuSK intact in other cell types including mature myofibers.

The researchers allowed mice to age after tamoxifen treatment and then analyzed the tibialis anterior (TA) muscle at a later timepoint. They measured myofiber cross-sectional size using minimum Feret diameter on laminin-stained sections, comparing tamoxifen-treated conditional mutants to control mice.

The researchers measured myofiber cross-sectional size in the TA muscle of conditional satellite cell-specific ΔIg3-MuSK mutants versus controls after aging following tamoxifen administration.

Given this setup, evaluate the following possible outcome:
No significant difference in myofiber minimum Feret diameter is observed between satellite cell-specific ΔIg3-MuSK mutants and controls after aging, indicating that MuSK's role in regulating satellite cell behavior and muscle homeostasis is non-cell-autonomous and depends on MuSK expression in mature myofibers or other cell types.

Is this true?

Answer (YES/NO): NO